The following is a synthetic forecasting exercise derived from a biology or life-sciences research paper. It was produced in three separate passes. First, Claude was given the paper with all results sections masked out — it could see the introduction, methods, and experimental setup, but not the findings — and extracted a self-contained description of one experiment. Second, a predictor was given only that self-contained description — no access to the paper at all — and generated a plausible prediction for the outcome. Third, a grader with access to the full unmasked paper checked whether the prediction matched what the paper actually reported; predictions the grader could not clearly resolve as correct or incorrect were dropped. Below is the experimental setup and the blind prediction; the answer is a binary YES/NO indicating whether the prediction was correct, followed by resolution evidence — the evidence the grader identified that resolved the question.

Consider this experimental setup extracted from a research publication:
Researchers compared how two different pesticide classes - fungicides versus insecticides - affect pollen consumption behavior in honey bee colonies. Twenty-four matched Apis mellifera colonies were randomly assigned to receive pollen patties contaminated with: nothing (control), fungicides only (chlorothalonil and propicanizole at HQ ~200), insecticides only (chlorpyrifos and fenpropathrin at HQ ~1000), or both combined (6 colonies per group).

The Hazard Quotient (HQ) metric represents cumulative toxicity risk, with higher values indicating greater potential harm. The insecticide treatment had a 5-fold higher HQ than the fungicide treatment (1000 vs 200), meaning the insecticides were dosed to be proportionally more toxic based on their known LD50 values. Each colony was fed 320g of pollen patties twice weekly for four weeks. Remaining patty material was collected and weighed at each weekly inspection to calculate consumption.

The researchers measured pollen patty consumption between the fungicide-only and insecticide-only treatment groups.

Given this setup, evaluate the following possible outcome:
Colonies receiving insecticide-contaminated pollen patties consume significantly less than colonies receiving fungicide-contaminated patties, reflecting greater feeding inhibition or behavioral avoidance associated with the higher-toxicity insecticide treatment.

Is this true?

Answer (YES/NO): NO